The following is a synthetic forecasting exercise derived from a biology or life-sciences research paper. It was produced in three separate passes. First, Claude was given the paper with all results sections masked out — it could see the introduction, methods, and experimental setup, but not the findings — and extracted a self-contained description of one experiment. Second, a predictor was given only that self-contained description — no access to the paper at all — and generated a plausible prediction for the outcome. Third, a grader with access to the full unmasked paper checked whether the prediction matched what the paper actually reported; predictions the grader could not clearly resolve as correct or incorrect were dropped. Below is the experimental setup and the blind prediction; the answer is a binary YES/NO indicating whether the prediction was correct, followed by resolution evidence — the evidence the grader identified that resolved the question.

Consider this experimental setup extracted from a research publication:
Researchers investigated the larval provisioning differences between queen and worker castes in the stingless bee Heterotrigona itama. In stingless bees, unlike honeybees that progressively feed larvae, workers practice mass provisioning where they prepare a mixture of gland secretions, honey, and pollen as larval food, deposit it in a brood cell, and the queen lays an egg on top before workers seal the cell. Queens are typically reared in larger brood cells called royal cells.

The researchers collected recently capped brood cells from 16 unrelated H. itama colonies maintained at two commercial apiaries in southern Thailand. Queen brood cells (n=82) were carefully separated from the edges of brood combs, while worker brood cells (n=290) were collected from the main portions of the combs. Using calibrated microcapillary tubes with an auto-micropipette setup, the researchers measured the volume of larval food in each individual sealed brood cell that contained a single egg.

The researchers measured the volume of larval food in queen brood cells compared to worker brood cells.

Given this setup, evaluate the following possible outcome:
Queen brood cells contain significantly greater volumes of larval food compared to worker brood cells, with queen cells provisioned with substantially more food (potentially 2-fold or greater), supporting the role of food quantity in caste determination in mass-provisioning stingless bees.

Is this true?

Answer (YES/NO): YES